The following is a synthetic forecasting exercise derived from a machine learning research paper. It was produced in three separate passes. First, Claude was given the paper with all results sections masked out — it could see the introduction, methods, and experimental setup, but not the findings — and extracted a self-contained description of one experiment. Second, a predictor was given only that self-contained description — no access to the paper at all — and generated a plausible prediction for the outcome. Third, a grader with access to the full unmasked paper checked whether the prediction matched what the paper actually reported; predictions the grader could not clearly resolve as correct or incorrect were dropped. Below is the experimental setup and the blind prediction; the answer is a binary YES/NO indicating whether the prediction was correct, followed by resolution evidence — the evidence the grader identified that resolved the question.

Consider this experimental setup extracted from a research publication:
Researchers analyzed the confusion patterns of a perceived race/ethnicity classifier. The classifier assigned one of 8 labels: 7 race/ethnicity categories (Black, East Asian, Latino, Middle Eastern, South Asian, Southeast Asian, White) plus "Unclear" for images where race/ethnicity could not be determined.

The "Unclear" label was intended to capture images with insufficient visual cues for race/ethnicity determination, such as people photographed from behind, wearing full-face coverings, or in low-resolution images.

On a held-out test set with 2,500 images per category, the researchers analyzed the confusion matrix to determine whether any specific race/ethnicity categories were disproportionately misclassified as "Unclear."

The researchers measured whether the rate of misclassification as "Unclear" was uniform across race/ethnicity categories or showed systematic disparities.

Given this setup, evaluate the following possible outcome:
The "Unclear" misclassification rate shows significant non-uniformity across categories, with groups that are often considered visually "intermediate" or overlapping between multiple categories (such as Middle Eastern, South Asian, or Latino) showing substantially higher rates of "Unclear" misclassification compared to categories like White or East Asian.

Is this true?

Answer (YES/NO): NO